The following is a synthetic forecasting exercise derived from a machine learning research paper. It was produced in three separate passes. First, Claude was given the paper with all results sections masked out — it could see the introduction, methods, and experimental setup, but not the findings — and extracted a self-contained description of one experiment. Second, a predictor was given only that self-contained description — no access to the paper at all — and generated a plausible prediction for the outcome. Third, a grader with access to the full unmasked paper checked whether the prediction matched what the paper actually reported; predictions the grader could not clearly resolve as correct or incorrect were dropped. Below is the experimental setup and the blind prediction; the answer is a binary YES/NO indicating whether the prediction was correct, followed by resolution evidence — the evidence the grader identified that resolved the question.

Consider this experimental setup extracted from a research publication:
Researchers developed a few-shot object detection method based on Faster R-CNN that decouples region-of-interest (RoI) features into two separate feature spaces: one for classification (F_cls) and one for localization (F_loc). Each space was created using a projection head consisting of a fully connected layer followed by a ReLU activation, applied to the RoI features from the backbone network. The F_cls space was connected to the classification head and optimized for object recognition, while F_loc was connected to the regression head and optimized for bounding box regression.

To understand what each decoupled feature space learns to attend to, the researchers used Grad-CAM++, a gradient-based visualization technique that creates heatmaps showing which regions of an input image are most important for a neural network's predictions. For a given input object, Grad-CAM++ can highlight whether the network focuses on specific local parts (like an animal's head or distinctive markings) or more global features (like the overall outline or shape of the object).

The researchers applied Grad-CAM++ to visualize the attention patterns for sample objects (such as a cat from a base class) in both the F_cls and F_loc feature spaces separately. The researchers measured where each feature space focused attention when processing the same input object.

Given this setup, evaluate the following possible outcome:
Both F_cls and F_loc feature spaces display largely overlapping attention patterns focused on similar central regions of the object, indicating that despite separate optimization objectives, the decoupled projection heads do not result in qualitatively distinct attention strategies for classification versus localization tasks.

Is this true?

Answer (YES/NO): NO